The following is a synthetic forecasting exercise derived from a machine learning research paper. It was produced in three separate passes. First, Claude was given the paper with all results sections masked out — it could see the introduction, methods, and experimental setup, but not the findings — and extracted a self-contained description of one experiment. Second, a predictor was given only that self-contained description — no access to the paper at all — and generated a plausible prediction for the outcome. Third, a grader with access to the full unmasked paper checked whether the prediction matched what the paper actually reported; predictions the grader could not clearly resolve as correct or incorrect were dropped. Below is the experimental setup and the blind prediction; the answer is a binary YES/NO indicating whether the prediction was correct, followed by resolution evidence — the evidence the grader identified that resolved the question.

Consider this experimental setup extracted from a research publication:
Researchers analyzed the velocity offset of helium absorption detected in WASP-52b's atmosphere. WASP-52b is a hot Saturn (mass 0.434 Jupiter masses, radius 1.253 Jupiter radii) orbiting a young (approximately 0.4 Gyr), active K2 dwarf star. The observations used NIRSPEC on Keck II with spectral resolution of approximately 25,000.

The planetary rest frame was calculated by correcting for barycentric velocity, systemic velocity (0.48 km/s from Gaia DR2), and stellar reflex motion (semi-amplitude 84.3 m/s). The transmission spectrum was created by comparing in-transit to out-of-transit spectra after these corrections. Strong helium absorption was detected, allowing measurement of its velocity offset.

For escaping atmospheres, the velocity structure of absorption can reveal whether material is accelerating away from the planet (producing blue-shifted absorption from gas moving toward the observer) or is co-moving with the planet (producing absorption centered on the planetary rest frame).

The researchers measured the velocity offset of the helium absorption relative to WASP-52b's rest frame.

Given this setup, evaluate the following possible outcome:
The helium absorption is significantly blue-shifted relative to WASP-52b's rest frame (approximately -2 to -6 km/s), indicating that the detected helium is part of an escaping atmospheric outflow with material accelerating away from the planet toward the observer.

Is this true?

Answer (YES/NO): NO